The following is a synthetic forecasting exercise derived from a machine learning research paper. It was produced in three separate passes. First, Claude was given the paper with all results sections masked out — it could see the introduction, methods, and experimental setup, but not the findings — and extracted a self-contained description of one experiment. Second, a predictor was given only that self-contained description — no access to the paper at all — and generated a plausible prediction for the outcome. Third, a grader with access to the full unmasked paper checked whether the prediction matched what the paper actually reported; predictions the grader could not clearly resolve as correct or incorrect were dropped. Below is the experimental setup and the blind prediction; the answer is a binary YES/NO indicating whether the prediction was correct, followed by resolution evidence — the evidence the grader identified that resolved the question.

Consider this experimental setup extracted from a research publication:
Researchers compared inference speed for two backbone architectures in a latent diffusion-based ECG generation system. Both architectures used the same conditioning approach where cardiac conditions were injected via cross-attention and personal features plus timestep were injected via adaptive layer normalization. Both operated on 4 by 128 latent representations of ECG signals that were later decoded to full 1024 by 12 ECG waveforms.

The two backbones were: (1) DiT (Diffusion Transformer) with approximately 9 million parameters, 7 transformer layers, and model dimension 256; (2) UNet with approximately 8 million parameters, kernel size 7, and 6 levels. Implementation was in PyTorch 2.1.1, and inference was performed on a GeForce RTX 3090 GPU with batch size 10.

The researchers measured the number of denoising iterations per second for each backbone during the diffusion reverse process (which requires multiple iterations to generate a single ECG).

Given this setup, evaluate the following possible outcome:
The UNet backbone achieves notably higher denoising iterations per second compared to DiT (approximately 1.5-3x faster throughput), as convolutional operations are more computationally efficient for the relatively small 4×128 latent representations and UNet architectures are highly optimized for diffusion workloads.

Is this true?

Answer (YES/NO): NO